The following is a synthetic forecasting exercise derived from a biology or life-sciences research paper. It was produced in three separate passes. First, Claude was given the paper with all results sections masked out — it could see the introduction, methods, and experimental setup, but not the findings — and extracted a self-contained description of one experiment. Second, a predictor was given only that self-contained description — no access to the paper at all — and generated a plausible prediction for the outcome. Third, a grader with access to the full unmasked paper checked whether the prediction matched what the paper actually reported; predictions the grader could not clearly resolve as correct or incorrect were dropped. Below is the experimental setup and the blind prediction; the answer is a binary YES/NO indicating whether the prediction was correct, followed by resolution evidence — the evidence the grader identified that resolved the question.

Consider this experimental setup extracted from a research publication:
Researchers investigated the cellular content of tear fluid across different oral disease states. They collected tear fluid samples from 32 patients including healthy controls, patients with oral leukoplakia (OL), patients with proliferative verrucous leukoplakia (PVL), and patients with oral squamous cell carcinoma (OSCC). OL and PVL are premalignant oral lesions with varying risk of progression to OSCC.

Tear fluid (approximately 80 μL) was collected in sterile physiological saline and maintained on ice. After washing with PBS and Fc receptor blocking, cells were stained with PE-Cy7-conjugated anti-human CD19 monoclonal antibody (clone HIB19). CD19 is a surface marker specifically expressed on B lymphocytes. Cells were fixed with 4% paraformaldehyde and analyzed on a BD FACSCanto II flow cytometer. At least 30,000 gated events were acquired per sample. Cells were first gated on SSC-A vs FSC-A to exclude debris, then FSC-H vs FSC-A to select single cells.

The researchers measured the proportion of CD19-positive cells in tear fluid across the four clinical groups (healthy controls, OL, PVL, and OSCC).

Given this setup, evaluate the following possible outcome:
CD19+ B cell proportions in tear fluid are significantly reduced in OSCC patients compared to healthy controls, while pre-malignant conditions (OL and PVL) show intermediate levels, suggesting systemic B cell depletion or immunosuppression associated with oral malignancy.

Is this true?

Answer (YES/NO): NO